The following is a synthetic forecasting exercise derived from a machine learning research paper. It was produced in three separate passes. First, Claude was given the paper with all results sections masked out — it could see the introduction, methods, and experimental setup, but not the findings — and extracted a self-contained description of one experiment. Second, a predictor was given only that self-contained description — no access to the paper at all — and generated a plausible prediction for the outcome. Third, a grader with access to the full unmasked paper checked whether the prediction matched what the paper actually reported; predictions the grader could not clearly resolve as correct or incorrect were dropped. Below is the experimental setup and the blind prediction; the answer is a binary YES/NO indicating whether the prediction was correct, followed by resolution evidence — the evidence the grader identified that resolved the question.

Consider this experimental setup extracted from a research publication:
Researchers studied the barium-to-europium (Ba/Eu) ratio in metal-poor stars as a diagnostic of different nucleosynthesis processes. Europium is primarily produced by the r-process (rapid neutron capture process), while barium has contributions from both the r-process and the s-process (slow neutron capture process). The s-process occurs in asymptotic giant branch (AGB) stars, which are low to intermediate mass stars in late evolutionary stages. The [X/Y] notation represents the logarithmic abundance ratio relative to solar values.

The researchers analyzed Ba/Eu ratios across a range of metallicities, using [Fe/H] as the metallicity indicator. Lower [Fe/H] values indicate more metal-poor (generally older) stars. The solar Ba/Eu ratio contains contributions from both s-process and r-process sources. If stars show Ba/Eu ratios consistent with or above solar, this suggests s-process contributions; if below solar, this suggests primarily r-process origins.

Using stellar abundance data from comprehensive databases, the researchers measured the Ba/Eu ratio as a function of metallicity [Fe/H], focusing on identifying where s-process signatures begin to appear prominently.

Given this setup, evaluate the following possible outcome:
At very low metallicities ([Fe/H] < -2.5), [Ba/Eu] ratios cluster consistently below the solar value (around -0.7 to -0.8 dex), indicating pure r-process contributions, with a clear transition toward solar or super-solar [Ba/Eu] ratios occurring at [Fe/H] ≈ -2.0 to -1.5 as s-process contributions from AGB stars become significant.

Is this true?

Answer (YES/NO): NO